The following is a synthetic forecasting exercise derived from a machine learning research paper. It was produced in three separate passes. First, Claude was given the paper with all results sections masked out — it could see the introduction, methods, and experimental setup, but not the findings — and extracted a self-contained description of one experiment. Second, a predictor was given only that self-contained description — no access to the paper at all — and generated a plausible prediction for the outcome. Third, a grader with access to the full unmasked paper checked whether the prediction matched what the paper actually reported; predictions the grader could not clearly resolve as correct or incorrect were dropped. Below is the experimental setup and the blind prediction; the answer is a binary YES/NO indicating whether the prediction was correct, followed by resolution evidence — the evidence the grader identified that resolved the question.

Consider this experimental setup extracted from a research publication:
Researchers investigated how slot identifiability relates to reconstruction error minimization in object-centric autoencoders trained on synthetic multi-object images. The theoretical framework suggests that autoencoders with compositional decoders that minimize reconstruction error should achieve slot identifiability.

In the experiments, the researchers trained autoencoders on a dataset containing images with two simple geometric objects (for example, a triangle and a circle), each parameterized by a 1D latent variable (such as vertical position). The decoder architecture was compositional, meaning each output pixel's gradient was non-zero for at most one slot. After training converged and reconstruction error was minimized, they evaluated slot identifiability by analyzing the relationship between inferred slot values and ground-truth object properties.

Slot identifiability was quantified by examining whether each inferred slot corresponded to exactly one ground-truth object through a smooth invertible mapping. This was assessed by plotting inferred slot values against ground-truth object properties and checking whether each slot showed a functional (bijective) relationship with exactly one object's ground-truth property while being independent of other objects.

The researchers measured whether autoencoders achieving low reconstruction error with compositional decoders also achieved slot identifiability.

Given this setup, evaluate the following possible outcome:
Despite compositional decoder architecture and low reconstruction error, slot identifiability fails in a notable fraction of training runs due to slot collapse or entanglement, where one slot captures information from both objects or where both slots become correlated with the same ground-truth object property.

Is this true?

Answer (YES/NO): NO